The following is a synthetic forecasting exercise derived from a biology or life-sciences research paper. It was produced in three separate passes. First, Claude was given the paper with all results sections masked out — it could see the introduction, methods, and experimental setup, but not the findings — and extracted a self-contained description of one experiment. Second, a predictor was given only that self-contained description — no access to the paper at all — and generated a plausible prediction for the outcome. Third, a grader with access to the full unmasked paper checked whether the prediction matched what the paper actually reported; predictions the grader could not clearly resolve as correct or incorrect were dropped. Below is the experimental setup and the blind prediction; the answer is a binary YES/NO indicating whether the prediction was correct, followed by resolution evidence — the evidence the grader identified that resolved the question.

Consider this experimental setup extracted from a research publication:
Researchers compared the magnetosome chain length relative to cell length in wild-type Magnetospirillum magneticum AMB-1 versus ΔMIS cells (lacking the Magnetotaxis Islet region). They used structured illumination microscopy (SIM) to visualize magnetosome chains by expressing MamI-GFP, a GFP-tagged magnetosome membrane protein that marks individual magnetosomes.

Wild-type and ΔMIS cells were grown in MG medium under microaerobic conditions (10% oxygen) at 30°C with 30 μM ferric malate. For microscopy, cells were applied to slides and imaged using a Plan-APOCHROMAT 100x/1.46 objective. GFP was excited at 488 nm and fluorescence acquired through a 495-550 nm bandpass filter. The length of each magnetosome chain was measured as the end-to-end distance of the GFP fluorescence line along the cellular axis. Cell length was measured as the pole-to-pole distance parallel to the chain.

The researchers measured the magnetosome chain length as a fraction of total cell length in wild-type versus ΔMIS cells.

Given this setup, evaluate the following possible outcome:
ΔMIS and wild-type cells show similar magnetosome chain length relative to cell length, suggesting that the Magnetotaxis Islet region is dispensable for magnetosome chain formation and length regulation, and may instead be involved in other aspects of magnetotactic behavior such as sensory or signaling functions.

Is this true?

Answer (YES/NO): NO